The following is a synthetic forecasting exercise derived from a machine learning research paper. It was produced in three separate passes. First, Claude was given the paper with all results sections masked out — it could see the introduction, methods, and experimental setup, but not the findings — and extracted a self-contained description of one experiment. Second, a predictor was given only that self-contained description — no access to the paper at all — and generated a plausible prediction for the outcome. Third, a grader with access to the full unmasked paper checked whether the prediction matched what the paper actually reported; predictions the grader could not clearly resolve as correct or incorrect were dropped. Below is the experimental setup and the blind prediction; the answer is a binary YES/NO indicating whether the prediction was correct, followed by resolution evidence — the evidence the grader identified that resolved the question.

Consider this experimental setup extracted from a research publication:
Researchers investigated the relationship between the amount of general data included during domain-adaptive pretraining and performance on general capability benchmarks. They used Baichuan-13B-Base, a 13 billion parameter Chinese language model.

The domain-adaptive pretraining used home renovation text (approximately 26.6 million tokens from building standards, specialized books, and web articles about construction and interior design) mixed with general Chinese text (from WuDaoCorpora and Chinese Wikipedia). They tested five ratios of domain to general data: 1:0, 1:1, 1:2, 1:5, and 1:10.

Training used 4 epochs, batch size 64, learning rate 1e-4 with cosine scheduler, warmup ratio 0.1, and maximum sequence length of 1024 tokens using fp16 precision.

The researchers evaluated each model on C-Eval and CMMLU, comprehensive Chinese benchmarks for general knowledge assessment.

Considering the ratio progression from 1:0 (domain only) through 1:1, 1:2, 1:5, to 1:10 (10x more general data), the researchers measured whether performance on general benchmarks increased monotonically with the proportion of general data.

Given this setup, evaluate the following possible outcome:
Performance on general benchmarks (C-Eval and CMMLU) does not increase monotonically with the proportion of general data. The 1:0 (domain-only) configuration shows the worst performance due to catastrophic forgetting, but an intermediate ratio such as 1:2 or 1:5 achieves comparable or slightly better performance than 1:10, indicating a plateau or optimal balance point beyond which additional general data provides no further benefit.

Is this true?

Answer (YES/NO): NO